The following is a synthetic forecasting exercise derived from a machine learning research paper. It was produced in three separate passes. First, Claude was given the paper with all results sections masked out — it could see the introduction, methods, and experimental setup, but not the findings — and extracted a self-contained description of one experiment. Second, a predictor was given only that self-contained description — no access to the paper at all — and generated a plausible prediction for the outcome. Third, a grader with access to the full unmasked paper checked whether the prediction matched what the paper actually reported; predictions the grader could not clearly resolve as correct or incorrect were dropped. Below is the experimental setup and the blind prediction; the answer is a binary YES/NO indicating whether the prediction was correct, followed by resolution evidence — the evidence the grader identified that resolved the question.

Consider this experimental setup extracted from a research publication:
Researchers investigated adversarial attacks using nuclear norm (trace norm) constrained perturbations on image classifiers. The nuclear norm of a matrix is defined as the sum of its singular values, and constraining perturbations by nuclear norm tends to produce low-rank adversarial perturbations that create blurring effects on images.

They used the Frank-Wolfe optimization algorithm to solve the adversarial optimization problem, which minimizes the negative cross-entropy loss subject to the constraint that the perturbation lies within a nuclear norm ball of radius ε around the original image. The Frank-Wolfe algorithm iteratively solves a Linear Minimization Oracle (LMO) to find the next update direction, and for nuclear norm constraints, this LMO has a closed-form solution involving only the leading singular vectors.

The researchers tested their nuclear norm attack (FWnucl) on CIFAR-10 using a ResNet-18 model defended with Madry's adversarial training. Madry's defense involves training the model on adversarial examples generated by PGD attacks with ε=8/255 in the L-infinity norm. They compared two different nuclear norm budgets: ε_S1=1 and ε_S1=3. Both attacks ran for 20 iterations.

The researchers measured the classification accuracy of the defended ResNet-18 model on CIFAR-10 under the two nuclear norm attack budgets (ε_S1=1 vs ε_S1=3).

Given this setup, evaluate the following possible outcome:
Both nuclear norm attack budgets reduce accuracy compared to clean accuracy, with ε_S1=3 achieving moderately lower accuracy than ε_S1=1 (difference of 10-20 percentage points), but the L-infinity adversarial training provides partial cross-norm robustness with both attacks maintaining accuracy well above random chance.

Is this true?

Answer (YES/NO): NO